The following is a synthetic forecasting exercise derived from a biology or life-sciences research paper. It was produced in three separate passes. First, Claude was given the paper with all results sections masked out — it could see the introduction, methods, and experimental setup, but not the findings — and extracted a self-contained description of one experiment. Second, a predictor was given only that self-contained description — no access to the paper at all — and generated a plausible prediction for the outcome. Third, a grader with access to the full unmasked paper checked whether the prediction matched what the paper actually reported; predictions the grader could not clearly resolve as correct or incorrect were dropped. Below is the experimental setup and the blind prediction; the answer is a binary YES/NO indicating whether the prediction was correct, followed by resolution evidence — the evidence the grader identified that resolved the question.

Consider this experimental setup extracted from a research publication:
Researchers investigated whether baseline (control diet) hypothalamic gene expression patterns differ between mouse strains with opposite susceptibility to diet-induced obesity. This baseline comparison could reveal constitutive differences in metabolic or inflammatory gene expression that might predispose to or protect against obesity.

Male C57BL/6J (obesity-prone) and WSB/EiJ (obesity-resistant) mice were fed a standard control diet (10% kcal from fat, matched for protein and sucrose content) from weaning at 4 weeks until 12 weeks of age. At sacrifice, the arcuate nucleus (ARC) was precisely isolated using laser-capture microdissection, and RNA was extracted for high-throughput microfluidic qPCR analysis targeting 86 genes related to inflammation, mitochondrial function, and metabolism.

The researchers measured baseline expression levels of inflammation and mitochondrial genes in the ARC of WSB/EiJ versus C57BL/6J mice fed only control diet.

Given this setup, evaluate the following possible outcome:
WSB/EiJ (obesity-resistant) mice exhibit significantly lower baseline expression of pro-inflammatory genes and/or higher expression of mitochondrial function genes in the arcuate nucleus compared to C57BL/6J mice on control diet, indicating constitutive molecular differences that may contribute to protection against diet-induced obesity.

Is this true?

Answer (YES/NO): YES